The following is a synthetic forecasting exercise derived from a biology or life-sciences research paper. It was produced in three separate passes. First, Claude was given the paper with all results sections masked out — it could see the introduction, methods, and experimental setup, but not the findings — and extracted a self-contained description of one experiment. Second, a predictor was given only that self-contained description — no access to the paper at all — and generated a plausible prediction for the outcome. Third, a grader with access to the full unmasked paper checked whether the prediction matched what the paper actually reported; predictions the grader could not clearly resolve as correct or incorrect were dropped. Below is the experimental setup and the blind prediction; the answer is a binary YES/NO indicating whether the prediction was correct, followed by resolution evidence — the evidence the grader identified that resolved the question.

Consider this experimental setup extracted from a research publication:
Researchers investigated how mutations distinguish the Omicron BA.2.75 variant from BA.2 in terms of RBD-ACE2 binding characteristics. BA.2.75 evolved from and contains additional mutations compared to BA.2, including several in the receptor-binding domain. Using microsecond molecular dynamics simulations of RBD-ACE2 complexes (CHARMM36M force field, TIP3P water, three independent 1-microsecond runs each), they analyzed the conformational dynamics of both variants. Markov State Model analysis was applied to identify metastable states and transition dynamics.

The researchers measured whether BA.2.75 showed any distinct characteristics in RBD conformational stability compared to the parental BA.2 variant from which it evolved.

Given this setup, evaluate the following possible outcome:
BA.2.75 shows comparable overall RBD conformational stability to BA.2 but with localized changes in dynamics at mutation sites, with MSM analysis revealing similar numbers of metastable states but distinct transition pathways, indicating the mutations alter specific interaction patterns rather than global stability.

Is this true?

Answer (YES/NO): NO